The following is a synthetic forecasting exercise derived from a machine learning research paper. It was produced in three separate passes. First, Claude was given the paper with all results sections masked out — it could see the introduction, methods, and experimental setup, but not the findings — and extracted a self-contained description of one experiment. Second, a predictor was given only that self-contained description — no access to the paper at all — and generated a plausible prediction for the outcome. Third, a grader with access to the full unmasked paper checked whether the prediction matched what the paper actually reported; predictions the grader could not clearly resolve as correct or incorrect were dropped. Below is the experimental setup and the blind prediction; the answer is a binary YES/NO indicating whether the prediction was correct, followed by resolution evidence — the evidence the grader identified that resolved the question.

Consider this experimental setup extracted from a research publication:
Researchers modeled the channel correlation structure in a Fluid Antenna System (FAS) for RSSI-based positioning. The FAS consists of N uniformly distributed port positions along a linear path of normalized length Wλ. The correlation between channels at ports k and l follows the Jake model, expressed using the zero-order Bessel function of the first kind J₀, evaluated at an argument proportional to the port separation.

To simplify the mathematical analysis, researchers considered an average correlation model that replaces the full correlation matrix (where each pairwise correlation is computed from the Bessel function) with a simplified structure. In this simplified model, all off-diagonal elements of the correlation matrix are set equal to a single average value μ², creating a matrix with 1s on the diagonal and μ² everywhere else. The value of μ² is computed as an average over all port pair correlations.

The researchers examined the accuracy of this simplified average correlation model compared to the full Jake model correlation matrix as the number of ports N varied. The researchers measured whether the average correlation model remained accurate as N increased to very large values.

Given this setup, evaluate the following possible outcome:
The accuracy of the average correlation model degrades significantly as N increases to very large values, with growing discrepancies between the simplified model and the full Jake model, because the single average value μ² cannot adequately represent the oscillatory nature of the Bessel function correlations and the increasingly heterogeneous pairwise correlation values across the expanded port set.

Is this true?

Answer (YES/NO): YES